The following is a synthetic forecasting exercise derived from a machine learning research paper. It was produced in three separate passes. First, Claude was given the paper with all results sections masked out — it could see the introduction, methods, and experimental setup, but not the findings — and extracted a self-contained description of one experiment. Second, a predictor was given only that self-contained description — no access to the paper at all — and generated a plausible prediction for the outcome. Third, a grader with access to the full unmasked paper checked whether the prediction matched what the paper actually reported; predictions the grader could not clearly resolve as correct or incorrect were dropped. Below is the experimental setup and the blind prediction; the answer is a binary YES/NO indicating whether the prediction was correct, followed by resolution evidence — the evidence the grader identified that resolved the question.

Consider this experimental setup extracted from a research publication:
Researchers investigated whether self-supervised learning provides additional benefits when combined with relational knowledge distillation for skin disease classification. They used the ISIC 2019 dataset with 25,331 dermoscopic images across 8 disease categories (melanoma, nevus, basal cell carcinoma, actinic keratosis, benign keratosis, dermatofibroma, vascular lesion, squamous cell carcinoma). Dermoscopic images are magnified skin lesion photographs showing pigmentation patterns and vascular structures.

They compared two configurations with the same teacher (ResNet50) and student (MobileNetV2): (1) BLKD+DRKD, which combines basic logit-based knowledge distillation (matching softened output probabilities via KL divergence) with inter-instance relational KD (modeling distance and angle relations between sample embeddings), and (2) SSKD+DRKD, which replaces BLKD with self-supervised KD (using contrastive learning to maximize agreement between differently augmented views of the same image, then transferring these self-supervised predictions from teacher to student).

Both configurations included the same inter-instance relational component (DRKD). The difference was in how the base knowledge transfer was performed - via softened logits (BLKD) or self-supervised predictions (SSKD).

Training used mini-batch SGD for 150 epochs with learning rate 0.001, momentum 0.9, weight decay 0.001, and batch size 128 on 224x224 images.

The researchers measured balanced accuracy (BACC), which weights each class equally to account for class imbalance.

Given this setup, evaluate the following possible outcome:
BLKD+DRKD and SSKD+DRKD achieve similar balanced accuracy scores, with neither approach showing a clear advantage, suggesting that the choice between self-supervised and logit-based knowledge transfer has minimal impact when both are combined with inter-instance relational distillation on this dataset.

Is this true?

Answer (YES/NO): NO